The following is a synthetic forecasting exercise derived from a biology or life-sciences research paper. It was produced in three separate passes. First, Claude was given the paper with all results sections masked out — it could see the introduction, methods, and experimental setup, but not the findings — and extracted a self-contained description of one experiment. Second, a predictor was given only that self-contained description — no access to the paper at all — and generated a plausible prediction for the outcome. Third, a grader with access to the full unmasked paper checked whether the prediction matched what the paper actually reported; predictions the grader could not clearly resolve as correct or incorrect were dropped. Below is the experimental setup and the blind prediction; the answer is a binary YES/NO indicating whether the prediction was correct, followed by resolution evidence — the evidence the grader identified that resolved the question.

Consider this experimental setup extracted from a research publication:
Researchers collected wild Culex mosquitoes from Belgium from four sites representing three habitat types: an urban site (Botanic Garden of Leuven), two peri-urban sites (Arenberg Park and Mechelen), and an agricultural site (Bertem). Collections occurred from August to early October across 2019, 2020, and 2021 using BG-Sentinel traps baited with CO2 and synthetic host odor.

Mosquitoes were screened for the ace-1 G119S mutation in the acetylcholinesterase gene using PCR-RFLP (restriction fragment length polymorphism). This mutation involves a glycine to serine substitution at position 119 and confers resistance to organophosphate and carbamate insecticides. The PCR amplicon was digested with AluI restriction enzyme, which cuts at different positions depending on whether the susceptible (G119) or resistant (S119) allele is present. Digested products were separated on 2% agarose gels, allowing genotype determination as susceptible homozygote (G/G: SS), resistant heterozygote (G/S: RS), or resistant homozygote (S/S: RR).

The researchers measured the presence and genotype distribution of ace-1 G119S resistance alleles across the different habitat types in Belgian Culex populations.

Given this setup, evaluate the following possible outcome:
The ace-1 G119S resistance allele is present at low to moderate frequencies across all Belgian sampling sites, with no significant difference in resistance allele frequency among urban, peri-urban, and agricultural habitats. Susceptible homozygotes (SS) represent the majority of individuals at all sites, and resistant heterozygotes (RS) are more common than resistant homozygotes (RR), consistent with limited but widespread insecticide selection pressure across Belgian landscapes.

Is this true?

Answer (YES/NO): NO